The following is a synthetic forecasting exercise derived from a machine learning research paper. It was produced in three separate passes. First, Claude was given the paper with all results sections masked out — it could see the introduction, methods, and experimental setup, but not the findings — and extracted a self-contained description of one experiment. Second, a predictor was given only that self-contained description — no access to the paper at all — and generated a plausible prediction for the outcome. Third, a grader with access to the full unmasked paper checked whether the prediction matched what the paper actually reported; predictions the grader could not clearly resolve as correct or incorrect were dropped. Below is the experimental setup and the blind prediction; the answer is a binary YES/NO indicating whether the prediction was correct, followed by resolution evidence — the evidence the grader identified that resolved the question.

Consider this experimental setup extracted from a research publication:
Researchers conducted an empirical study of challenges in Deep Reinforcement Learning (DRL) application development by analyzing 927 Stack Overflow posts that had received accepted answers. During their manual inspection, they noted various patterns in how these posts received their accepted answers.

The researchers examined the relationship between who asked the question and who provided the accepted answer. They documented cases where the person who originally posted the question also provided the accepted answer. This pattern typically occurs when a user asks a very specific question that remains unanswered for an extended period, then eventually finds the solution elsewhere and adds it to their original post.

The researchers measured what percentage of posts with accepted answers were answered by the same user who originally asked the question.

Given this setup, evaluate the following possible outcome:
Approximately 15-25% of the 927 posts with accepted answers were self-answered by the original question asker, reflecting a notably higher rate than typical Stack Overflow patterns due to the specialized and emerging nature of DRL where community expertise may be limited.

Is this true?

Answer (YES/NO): YES